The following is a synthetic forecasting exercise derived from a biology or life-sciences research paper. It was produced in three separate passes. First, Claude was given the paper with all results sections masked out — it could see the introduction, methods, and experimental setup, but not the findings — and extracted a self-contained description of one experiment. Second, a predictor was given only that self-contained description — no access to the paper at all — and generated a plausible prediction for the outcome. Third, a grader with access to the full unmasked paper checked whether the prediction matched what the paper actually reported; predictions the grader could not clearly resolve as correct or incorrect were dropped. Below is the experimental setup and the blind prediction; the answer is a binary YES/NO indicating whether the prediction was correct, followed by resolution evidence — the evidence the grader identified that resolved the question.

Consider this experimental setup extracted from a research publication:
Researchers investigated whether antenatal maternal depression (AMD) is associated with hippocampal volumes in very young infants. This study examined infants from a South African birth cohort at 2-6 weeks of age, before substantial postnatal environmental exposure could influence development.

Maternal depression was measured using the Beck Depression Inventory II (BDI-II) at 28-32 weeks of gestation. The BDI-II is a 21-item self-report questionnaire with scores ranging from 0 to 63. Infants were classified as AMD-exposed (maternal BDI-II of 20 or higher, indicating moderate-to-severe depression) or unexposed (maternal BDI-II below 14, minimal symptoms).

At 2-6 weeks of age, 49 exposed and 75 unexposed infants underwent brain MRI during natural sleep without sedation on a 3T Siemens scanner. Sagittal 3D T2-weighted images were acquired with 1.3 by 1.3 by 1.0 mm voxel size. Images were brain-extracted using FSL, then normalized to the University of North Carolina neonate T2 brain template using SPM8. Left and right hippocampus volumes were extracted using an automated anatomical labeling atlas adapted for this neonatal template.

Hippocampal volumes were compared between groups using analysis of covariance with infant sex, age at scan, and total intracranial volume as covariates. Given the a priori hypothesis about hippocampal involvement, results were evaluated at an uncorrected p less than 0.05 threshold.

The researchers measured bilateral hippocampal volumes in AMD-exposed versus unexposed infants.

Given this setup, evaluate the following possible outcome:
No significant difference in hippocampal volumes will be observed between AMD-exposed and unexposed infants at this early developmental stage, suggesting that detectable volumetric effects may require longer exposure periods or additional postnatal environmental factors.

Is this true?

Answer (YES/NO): NO